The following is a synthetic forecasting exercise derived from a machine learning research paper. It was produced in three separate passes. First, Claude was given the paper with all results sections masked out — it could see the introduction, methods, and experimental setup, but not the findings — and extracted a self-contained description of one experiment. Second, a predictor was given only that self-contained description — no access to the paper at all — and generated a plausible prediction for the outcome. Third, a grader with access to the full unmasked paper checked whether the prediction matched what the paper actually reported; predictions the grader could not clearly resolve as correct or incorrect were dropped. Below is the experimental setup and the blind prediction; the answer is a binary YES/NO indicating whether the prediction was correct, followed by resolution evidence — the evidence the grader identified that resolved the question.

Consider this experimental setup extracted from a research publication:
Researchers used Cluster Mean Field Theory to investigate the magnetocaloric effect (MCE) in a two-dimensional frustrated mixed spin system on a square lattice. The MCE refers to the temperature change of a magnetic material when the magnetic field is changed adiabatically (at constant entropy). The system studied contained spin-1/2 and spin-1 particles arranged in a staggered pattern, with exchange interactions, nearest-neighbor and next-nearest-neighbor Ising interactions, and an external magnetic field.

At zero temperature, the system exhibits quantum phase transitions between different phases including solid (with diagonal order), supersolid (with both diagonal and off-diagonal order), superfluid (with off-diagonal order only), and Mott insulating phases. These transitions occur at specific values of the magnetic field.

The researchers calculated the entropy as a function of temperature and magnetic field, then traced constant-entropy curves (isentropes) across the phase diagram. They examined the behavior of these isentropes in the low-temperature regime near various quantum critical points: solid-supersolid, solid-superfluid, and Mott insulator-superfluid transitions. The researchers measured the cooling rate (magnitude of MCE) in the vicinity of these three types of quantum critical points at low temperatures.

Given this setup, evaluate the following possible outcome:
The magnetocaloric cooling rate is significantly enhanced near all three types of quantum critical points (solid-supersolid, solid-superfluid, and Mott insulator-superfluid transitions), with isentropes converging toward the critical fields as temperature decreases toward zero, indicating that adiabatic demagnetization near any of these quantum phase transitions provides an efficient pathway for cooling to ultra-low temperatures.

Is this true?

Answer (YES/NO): YES